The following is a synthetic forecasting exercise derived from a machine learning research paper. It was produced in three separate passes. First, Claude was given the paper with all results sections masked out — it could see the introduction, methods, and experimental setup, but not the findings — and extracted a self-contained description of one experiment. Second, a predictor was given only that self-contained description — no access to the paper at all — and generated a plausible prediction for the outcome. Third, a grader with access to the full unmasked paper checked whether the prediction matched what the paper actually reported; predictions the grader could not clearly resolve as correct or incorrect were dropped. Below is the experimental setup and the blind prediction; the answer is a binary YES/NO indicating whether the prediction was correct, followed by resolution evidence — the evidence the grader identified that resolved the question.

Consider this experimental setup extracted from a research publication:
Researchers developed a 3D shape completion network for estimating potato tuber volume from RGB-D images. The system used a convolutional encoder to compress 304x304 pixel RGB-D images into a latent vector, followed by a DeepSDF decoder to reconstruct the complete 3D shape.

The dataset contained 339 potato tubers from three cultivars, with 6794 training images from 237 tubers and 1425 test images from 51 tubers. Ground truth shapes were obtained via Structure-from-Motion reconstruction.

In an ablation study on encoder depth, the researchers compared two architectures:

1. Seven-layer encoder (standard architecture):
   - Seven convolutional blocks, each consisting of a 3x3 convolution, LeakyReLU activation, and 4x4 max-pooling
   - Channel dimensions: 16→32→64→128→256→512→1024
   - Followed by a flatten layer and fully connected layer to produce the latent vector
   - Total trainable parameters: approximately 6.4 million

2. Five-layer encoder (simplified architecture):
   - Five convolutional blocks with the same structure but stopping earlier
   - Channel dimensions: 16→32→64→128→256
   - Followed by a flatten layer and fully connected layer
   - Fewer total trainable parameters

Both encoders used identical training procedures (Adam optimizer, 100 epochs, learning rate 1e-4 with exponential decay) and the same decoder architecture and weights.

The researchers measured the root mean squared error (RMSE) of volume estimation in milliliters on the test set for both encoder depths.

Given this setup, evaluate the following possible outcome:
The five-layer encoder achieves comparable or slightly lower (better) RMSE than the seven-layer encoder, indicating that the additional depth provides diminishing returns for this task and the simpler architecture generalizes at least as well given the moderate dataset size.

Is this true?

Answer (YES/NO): NO